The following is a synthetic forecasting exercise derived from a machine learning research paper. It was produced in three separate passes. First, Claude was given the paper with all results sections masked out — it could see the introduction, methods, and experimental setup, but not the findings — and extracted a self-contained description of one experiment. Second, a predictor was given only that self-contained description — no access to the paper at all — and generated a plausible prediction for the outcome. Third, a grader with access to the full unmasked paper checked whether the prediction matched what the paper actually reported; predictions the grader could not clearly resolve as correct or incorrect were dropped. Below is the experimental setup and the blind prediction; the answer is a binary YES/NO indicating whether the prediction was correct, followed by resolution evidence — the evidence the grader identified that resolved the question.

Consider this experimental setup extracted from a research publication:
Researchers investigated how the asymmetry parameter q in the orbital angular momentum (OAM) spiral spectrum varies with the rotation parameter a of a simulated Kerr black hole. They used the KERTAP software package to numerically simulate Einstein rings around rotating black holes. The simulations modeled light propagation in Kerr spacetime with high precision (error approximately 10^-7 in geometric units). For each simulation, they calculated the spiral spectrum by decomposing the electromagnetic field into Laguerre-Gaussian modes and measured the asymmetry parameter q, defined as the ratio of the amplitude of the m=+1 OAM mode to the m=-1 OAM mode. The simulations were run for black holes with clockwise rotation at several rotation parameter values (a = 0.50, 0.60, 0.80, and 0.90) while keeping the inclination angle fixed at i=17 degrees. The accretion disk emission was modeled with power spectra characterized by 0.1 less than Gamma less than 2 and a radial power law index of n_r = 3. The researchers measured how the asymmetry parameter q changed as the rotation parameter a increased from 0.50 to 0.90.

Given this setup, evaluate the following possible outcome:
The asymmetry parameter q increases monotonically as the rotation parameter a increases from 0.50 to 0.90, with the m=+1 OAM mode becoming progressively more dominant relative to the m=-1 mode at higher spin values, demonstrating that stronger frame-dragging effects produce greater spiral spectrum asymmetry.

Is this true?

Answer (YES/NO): YES